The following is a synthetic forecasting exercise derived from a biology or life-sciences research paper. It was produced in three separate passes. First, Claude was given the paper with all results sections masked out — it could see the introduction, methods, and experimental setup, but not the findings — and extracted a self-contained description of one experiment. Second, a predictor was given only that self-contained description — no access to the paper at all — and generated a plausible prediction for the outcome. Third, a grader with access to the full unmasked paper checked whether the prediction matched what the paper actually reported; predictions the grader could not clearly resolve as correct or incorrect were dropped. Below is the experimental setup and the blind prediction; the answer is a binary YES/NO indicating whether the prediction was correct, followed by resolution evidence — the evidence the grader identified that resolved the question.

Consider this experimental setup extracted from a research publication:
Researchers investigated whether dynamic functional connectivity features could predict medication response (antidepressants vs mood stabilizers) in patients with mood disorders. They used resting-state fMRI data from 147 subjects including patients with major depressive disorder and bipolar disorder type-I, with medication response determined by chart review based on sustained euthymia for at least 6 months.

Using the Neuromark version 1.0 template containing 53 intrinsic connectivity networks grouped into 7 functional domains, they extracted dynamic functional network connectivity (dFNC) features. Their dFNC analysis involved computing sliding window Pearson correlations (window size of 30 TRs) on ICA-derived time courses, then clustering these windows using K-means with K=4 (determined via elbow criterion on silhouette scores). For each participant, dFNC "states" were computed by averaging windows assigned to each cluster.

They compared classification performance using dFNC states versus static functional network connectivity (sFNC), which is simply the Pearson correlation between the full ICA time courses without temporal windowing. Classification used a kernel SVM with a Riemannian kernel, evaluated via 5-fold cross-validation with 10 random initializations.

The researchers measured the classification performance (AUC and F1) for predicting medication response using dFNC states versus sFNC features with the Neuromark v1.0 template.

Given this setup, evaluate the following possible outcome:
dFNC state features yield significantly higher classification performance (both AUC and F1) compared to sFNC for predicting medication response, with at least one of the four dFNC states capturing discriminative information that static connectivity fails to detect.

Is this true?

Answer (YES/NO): NO